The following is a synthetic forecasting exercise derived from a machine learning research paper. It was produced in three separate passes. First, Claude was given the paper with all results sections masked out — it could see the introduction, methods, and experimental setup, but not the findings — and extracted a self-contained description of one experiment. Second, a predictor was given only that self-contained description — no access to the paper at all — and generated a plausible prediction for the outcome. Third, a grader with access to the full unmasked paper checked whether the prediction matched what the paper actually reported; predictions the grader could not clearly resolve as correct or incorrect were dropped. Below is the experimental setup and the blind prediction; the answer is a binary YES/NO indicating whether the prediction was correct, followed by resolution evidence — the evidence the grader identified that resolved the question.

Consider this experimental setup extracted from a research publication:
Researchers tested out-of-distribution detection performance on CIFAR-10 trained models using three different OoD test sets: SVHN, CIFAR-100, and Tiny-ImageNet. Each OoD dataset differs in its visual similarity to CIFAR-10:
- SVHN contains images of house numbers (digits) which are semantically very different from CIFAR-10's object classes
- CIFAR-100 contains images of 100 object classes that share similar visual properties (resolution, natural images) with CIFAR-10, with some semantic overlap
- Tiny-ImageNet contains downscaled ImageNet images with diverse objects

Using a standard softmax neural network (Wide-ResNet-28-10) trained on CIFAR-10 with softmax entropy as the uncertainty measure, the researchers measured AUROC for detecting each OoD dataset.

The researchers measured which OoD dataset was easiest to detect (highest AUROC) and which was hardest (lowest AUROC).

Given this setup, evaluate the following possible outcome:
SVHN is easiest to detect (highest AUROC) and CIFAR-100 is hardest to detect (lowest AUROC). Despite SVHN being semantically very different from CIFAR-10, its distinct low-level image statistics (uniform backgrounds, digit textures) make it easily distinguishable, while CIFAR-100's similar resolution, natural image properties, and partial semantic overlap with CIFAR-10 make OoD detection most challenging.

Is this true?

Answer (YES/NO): NO